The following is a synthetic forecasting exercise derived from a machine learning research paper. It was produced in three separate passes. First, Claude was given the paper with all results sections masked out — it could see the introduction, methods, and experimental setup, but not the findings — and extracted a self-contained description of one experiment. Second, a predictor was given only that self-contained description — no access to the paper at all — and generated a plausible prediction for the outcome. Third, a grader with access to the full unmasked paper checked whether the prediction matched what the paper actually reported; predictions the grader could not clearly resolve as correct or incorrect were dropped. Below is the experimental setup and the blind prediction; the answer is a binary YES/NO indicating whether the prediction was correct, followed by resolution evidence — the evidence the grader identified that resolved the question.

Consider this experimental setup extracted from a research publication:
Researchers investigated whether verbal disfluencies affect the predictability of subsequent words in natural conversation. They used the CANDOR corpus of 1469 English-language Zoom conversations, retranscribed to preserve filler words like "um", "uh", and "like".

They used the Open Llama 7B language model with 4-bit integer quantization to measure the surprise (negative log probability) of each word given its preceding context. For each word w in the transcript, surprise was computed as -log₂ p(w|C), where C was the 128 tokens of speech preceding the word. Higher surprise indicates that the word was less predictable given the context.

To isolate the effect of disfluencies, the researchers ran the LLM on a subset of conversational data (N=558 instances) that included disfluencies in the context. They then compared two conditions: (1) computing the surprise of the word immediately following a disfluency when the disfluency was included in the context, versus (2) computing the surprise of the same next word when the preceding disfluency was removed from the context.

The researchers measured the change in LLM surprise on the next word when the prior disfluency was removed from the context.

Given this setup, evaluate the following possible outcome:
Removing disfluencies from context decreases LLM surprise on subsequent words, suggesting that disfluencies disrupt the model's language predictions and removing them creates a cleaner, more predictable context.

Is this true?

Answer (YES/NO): NO